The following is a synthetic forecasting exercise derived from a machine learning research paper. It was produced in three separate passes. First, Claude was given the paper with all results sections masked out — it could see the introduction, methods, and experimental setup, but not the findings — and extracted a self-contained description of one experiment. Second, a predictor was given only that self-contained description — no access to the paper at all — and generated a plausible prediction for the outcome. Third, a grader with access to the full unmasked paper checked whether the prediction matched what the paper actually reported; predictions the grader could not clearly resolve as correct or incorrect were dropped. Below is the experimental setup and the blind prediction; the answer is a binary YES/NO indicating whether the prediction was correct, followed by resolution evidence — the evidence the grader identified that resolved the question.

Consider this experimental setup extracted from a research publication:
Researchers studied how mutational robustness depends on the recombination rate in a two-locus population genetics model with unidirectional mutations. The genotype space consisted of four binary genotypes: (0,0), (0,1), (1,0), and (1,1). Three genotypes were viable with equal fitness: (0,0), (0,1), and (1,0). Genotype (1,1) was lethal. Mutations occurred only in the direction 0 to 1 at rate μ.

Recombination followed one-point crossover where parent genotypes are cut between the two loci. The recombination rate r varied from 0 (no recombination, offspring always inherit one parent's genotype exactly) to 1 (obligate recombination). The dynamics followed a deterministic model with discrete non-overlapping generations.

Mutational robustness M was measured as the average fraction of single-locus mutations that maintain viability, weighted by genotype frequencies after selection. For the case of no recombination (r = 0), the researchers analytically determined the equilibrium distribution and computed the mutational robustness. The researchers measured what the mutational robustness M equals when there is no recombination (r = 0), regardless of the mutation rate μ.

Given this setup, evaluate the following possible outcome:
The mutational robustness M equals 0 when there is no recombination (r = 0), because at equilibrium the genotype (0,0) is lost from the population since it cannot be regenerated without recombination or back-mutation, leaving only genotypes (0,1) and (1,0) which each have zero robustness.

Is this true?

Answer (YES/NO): NO